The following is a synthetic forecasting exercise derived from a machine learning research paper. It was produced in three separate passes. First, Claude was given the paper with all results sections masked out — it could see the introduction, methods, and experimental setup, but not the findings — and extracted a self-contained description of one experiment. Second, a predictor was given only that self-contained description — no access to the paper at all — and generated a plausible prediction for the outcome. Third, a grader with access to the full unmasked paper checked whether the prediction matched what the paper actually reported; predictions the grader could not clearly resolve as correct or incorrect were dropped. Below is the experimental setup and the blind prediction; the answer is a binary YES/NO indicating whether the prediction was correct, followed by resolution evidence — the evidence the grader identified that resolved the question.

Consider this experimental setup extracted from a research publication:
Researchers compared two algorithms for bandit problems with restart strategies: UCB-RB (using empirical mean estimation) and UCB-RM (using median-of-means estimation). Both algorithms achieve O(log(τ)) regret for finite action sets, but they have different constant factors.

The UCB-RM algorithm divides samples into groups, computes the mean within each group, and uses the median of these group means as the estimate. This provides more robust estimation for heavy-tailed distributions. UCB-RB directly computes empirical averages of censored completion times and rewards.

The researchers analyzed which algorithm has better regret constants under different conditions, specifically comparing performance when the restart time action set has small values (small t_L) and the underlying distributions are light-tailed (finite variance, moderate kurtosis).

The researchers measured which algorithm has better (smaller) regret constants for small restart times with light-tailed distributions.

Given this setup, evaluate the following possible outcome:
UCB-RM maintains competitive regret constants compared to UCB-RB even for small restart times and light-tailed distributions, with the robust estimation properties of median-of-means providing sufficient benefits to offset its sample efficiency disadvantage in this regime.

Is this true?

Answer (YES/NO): NO